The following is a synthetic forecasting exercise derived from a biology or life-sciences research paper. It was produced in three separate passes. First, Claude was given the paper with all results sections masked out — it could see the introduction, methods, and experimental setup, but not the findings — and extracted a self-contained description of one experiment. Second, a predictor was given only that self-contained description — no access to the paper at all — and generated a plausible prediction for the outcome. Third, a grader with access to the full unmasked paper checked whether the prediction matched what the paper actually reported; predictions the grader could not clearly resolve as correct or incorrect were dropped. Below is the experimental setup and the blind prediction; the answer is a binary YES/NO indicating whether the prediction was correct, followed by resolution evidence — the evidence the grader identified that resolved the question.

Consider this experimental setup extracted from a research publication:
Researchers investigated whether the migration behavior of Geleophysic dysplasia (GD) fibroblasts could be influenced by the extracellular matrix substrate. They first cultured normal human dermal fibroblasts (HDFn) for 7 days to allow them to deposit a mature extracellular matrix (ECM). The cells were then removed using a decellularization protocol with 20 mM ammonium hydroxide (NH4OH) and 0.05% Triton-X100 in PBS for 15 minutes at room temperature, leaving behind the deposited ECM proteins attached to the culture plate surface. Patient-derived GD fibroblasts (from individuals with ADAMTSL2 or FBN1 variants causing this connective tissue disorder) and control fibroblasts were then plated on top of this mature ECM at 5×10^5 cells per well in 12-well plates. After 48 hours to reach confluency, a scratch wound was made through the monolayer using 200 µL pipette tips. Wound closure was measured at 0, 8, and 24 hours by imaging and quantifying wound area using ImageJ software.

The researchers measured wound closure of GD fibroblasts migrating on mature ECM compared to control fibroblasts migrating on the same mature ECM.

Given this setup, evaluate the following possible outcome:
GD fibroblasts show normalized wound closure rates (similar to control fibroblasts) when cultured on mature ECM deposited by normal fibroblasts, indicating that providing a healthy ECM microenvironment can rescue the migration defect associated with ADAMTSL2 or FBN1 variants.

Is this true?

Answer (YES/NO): NO